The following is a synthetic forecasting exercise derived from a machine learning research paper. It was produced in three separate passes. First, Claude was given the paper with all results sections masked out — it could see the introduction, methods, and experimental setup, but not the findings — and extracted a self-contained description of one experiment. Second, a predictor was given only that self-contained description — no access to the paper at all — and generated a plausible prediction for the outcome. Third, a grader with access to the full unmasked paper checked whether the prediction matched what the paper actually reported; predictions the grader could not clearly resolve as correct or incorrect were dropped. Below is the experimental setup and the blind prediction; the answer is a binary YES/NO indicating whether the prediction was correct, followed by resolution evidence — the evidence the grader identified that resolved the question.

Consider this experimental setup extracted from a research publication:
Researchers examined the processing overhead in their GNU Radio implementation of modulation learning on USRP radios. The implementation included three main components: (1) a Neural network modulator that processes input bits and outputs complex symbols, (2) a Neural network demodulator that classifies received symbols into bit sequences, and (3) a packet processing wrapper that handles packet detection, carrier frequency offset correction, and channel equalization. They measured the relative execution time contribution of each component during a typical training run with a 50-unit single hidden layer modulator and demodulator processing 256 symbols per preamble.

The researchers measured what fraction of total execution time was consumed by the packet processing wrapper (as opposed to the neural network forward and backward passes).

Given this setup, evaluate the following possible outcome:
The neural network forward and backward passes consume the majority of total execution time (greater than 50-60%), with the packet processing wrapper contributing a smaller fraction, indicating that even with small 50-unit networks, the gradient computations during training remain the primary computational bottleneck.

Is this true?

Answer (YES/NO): YES